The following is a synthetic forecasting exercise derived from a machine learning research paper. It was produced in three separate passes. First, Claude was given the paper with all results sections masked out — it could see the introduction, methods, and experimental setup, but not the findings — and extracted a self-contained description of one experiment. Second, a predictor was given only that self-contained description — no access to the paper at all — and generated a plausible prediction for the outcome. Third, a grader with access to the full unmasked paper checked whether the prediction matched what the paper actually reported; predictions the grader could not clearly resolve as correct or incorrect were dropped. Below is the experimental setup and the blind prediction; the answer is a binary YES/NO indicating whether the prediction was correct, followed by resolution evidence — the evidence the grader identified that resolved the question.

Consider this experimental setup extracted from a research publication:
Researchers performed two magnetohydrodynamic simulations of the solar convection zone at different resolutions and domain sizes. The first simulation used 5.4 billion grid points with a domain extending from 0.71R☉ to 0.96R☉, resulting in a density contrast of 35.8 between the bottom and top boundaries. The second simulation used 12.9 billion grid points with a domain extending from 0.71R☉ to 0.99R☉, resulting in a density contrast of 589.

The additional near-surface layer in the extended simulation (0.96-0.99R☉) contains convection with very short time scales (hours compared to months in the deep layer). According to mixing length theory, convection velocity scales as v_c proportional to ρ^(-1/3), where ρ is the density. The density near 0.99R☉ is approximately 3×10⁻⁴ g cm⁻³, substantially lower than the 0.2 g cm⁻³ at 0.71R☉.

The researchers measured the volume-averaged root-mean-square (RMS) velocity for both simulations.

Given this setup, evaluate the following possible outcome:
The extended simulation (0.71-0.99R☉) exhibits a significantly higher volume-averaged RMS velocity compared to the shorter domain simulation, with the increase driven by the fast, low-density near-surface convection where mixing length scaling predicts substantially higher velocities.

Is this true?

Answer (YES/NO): YES